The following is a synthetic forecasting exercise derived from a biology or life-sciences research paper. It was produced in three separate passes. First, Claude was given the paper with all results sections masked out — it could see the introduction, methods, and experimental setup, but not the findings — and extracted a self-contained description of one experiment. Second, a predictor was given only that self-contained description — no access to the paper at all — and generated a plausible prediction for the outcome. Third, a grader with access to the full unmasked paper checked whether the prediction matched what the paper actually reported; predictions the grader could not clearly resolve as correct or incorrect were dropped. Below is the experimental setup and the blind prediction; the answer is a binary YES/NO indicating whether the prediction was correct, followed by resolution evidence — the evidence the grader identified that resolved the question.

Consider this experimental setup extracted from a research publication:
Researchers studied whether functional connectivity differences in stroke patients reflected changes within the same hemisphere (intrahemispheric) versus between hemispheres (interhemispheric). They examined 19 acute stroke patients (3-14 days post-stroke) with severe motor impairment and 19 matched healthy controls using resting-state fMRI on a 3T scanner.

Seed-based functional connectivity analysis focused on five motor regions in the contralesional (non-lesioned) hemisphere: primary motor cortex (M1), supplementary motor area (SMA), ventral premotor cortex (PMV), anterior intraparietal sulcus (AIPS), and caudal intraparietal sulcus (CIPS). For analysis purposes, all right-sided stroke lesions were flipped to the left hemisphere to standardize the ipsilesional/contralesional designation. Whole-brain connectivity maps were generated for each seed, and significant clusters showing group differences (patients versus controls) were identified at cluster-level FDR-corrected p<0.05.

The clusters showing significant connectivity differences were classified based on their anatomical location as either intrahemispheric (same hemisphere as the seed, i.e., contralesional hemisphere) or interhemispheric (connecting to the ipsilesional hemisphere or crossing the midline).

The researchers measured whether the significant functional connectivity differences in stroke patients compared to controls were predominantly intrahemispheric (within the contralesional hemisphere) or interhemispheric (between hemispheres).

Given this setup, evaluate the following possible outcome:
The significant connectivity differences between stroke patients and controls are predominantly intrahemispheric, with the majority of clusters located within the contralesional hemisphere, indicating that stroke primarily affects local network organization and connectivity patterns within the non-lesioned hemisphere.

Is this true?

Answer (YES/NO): YES